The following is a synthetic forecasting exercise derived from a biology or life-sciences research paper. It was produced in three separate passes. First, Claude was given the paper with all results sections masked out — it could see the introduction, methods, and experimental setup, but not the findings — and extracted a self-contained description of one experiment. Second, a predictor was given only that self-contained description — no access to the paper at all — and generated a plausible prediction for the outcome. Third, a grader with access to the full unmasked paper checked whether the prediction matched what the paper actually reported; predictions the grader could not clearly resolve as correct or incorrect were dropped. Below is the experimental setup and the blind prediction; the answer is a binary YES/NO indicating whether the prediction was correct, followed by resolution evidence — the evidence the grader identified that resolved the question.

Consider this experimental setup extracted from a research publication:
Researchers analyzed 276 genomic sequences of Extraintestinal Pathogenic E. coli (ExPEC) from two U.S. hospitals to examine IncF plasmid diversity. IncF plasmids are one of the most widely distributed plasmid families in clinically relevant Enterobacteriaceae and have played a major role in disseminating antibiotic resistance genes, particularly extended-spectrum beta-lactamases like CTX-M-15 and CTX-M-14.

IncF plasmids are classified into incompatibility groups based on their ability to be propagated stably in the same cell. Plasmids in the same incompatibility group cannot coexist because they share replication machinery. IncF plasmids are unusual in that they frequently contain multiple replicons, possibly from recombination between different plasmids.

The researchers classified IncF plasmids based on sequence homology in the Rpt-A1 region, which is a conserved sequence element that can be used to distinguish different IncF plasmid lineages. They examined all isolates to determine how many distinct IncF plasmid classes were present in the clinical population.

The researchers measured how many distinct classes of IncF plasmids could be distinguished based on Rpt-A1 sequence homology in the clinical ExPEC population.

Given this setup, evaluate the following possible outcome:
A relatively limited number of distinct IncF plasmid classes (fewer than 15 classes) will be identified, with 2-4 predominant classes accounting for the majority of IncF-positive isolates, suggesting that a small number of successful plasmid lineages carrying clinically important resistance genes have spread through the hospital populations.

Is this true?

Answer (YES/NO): YES